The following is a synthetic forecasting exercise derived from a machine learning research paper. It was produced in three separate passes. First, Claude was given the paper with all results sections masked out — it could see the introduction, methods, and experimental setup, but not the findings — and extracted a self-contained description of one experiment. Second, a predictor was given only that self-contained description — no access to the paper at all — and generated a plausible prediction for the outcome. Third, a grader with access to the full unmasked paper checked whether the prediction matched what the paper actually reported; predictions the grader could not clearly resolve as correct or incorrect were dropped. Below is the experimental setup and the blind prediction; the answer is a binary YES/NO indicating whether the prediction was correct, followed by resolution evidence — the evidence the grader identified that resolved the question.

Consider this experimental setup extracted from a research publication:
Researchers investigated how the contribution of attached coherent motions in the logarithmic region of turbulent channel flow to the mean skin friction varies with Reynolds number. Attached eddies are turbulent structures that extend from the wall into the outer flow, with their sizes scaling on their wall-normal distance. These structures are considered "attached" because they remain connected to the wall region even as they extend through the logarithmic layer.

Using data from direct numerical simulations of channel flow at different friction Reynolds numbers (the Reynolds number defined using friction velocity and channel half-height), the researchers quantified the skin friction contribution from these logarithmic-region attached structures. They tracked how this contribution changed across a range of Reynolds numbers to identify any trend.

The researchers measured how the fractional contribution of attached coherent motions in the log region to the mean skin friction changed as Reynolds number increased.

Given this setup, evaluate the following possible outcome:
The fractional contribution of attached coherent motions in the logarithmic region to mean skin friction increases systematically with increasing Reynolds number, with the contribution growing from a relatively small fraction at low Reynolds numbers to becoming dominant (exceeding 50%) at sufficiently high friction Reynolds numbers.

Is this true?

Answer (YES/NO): YES